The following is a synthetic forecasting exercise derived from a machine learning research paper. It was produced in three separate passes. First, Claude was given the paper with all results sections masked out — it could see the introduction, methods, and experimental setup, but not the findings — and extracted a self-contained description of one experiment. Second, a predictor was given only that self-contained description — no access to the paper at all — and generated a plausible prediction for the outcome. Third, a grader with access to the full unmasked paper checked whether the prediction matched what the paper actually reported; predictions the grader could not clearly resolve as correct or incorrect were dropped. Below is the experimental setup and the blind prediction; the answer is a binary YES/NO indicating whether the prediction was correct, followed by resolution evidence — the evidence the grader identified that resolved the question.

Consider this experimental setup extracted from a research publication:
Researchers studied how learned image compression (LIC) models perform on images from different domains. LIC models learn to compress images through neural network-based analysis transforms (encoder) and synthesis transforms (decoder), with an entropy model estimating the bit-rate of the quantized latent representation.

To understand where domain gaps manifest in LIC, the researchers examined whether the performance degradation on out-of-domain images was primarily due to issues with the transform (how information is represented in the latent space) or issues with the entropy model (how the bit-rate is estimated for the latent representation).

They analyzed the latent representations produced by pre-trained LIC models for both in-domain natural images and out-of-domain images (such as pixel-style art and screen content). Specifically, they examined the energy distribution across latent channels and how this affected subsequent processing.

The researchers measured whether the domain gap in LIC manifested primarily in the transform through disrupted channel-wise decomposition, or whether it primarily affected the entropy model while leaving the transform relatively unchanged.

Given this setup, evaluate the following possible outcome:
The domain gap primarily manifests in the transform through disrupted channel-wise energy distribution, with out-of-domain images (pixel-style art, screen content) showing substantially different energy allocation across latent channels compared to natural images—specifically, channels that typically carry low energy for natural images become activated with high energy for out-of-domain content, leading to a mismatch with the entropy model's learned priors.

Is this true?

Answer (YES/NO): YES